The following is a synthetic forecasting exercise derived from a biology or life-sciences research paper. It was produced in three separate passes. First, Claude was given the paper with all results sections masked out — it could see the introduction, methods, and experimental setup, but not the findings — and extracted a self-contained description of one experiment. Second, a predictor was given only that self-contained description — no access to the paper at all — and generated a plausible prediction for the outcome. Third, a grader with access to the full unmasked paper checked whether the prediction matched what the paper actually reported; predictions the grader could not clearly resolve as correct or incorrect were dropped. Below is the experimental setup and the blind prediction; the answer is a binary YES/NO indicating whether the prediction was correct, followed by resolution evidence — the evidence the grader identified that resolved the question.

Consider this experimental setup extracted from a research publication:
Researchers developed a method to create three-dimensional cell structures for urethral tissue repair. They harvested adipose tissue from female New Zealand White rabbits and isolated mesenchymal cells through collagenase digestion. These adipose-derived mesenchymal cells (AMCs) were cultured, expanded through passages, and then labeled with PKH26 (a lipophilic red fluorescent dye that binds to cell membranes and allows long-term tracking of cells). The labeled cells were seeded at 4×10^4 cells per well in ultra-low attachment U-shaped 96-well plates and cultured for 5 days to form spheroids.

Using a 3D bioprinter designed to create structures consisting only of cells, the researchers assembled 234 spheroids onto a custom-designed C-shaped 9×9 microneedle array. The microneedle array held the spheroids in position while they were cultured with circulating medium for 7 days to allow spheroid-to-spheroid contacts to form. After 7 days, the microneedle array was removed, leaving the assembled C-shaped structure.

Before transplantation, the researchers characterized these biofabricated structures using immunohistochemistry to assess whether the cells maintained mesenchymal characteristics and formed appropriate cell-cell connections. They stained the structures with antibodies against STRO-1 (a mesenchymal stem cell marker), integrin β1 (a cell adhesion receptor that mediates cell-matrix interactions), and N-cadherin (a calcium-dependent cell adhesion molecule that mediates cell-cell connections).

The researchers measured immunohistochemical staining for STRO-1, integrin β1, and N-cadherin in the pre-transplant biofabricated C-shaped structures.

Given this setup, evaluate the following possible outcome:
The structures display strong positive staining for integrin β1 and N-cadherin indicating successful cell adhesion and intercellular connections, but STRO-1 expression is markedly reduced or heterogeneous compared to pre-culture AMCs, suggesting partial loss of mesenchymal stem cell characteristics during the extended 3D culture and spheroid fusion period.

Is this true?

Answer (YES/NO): NO